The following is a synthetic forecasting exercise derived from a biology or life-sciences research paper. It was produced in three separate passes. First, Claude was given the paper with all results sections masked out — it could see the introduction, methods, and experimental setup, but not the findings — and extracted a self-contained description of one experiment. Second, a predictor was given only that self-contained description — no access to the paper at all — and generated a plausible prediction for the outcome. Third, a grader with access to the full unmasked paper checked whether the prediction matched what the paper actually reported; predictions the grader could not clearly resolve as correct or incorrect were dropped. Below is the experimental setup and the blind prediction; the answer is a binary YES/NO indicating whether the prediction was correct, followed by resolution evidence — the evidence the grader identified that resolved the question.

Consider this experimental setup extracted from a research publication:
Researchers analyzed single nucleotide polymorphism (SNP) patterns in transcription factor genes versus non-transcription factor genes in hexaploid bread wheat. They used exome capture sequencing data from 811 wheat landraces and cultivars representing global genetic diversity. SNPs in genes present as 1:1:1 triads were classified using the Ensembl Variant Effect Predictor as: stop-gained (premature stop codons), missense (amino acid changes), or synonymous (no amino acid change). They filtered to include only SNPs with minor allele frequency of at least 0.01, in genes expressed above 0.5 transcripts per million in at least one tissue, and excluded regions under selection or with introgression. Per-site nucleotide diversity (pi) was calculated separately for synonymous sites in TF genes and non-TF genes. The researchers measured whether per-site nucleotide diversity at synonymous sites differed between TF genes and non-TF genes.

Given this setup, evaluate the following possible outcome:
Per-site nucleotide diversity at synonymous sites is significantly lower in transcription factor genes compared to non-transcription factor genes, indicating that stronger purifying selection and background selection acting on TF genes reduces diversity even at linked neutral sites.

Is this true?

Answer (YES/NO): NO